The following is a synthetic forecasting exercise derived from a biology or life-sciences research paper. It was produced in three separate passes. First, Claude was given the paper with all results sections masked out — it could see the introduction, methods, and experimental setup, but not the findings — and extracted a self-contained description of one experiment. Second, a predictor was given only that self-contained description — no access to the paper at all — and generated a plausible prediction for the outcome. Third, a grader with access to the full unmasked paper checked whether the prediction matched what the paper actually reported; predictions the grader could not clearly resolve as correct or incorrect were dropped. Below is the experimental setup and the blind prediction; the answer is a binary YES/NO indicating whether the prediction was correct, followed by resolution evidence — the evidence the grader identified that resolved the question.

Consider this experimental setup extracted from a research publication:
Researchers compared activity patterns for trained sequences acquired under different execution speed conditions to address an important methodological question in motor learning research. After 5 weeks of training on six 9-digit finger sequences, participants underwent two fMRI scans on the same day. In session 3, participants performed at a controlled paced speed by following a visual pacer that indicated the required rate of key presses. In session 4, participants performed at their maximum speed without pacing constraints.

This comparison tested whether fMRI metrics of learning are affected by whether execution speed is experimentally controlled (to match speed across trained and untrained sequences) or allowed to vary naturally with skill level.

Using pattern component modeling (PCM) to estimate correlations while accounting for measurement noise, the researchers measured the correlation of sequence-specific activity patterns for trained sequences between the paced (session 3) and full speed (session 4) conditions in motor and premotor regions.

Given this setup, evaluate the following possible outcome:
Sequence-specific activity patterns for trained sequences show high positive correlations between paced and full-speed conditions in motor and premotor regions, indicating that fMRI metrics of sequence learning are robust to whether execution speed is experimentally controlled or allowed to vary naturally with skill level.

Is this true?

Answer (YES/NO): YES